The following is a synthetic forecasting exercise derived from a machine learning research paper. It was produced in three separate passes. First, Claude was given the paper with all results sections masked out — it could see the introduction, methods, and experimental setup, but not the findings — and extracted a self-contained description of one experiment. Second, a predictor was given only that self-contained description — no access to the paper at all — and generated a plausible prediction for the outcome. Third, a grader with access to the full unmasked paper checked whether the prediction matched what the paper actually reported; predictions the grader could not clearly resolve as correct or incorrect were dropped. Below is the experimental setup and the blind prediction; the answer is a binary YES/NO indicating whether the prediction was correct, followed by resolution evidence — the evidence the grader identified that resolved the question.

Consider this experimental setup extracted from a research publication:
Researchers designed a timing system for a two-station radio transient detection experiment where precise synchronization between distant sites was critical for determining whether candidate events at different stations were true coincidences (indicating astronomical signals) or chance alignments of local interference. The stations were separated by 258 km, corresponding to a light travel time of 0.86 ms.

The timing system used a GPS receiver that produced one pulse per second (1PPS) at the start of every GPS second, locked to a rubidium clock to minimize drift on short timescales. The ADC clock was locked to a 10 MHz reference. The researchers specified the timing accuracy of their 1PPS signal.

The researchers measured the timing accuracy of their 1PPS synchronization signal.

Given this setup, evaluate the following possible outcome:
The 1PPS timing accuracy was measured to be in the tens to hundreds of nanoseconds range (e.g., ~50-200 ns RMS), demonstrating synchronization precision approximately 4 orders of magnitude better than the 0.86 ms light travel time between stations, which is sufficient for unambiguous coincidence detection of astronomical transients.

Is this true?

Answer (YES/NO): NO